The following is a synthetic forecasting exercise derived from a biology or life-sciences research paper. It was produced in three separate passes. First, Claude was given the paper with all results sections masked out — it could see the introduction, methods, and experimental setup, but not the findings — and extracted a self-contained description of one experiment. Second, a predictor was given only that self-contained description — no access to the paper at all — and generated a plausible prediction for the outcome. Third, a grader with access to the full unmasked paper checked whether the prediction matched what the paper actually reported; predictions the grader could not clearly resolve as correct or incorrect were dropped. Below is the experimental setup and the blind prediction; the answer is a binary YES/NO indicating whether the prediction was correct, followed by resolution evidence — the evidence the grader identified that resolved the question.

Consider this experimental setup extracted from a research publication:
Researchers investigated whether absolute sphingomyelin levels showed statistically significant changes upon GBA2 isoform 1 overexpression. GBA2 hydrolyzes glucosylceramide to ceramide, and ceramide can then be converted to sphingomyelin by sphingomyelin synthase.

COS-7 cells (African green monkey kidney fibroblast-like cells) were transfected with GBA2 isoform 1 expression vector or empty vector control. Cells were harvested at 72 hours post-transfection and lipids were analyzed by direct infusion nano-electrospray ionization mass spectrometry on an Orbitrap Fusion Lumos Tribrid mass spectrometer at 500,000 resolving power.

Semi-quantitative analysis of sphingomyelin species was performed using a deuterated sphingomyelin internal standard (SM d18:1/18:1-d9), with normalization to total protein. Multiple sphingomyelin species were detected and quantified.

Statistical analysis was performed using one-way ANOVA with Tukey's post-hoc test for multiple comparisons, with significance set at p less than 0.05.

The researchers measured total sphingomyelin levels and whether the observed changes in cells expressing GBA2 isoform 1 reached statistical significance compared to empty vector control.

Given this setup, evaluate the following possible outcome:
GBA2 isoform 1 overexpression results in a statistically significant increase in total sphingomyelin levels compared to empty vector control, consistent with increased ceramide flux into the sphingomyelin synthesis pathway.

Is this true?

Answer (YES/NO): NO